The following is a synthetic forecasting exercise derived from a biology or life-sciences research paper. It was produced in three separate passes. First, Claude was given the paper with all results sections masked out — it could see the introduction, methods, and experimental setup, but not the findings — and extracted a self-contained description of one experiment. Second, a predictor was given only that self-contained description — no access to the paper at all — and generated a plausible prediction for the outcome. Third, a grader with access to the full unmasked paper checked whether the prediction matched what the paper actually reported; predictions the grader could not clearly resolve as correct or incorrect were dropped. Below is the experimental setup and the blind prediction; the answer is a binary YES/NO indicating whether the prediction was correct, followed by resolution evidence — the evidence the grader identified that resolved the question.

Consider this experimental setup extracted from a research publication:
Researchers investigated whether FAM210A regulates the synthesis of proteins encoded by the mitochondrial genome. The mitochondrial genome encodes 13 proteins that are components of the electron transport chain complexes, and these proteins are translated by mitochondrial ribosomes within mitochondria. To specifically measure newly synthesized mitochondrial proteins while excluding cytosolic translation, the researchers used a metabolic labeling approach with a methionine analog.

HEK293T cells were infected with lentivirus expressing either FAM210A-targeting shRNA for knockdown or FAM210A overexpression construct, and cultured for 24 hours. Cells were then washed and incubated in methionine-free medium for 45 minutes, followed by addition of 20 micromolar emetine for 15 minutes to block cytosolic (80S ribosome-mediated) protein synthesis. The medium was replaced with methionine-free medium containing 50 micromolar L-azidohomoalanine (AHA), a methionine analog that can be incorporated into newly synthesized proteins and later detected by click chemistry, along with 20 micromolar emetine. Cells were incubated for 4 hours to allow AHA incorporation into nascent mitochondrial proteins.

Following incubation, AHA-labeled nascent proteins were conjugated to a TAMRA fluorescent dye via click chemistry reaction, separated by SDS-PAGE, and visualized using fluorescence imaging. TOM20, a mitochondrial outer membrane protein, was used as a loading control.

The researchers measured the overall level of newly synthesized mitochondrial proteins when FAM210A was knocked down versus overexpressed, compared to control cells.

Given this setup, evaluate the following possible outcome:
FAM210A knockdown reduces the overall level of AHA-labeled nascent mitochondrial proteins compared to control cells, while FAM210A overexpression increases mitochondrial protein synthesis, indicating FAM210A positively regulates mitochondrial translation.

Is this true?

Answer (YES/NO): YES